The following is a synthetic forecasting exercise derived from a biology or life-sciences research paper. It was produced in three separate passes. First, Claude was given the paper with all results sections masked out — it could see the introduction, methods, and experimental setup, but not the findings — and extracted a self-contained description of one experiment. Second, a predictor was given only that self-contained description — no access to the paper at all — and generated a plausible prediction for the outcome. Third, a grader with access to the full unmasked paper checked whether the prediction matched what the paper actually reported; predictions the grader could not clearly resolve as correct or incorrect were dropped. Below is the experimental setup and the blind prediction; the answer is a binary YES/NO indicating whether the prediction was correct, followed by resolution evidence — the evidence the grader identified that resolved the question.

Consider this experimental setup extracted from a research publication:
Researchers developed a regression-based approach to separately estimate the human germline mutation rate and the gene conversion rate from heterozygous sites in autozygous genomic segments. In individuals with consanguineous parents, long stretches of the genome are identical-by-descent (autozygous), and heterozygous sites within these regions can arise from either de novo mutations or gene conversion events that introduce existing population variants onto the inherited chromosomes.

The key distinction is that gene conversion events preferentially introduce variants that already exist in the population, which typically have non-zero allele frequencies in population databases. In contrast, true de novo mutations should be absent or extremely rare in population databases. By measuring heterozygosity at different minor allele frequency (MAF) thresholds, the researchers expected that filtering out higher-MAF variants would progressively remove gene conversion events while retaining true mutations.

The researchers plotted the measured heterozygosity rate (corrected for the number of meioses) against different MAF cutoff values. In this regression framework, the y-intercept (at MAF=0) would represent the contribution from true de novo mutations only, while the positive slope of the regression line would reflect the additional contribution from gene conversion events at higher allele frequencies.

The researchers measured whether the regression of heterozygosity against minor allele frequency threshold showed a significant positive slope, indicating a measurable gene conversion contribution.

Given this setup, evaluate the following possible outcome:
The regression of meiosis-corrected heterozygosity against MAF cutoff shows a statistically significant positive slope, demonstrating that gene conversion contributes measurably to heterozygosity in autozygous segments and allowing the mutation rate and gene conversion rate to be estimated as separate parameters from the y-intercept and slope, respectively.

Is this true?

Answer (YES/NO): YES